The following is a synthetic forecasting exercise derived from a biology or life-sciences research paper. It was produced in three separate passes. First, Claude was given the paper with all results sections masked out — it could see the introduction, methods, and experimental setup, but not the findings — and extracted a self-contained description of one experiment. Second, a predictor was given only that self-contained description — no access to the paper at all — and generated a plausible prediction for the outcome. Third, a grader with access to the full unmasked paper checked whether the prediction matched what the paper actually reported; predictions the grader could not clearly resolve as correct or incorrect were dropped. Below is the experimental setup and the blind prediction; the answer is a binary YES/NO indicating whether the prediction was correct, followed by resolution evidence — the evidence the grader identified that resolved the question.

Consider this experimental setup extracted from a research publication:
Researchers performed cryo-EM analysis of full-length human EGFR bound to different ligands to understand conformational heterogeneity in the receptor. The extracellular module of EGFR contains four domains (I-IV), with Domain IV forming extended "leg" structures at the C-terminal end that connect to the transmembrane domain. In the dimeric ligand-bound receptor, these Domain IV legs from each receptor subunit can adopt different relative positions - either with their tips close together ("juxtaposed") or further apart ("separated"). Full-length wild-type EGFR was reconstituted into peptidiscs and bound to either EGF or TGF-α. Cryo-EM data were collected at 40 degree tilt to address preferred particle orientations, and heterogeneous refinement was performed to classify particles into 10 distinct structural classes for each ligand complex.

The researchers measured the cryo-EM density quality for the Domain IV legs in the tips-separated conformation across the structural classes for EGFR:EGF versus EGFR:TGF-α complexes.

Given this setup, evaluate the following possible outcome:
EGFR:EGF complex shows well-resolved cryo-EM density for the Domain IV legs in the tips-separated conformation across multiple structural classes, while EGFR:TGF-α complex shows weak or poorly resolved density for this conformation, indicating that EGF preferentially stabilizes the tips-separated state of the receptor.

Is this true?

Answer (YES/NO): YES